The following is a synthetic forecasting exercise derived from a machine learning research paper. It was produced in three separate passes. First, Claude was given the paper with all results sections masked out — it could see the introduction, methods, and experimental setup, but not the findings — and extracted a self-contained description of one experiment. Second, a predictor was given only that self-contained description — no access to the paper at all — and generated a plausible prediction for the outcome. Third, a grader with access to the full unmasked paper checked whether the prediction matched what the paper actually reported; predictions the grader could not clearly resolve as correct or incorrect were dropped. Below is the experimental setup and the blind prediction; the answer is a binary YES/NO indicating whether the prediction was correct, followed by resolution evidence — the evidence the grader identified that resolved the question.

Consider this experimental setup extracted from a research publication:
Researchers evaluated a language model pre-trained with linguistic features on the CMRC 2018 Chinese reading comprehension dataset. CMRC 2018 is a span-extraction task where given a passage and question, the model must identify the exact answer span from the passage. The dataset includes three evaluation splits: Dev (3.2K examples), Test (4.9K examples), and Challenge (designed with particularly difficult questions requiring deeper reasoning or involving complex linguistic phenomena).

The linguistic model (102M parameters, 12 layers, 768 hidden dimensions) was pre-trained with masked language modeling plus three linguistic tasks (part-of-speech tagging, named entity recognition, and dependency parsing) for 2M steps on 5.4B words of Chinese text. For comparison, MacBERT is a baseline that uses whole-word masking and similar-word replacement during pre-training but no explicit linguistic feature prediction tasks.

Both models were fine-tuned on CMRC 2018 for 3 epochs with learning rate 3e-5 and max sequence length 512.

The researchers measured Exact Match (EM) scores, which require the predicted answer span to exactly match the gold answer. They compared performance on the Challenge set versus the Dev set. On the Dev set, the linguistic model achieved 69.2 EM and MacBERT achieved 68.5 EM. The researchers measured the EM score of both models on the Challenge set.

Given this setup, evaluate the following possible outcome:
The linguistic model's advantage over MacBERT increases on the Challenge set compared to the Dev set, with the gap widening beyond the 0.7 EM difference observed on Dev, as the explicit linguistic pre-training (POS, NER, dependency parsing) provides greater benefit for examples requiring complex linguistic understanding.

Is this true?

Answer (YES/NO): NO